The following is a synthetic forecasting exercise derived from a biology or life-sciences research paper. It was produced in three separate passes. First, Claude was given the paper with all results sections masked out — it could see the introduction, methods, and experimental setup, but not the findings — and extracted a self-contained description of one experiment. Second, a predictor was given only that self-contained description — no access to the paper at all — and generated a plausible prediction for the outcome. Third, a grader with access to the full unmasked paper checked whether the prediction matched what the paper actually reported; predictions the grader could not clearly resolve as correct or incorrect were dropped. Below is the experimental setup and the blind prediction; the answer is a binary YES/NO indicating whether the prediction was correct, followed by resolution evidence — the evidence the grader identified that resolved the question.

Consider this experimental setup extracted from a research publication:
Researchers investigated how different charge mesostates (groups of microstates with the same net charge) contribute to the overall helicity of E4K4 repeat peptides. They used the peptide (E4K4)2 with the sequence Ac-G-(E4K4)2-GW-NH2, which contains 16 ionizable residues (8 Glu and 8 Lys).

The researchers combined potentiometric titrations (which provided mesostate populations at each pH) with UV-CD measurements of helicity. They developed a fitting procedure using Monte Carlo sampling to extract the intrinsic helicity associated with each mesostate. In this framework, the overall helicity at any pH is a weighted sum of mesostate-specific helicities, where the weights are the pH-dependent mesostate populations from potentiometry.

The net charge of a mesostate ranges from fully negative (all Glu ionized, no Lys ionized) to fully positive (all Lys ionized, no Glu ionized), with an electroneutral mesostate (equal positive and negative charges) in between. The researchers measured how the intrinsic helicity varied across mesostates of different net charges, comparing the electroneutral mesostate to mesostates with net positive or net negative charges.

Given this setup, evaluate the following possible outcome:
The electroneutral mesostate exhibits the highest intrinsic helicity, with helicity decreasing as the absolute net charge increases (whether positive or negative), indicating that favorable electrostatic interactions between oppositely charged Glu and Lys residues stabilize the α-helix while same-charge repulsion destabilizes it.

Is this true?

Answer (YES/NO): NO